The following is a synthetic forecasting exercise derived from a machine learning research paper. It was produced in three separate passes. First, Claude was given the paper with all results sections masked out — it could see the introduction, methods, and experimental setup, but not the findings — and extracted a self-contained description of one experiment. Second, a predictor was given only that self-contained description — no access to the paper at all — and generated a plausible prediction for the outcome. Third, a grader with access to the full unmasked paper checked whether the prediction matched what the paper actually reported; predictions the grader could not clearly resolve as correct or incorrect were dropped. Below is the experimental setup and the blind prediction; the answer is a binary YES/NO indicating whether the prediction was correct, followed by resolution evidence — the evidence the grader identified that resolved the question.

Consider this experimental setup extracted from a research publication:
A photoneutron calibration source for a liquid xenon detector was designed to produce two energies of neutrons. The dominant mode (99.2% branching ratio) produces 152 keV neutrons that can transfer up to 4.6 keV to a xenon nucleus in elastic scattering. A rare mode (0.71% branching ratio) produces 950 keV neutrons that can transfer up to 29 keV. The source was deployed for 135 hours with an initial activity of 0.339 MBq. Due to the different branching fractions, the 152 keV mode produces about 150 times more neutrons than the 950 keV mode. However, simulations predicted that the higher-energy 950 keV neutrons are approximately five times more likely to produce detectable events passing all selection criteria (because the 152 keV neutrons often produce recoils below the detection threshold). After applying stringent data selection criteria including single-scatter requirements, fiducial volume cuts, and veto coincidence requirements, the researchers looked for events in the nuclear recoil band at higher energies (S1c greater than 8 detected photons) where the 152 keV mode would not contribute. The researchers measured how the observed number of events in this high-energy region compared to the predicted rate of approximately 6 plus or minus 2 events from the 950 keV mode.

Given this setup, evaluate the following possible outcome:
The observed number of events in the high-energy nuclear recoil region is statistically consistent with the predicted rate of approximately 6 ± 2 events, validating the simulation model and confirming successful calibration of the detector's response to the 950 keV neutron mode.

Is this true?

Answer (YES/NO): YES